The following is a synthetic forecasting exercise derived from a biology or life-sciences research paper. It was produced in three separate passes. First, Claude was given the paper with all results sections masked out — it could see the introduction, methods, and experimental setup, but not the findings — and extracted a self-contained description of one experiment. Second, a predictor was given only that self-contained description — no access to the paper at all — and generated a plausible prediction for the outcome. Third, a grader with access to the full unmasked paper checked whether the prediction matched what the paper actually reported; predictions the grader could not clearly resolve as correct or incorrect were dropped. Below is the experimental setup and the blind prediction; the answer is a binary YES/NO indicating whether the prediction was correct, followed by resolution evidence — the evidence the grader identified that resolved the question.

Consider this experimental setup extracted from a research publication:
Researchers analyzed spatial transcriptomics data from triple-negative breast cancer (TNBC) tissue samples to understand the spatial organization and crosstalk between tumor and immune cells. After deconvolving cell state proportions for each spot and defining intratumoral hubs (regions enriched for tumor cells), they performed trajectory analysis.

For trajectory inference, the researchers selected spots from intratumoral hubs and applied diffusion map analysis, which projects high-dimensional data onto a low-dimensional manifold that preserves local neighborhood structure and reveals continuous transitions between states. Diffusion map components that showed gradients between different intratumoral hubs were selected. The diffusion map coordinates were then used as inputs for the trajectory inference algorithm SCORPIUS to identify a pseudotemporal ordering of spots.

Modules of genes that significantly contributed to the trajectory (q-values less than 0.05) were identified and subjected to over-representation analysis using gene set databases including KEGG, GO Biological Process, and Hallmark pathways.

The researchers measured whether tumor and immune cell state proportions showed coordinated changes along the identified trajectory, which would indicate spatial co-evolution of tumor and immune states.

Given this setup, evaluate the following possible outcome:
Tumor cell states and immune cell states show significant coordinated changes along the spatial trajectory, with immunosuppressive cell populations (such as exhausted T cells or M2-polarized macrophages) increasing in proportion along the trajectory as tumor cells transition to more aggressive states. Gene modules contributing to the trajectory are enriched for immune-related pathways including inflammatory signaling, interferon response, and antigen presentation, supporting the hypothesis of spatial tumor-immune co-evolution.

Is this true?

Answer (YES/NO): NO